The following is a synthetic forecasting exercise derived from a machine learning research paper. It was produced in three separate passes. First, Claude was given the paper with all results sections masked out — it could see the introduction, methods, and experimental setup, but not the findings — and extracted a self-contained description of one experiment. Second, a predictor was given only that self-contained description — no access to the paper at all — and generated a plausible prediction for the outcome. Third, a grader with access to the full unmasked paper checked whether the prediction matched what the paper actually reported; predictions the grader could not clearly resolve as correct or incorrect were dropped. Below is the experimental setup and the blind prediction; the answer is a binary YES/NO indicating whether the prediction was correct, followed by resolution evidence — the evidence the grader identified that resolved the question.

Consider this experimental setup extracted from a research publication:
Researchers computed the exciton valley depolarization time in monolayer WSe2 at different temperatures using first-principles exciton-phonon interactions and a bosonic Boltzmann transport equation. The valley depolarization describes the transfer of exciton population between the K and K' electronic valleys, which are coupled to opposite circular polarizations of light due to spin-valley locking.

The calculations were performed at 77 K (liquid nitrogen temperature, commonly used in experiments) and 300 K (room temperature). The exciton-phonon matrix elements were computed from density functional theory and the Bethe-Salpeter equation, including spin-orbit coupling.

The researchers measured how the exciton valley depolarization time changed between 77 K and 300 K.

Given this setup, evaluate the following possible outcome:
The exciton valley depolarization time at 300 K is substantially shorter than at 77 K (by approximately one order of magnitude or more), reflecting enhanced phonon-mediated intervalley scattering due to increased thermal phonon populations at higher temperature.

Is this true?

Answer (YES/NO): NO